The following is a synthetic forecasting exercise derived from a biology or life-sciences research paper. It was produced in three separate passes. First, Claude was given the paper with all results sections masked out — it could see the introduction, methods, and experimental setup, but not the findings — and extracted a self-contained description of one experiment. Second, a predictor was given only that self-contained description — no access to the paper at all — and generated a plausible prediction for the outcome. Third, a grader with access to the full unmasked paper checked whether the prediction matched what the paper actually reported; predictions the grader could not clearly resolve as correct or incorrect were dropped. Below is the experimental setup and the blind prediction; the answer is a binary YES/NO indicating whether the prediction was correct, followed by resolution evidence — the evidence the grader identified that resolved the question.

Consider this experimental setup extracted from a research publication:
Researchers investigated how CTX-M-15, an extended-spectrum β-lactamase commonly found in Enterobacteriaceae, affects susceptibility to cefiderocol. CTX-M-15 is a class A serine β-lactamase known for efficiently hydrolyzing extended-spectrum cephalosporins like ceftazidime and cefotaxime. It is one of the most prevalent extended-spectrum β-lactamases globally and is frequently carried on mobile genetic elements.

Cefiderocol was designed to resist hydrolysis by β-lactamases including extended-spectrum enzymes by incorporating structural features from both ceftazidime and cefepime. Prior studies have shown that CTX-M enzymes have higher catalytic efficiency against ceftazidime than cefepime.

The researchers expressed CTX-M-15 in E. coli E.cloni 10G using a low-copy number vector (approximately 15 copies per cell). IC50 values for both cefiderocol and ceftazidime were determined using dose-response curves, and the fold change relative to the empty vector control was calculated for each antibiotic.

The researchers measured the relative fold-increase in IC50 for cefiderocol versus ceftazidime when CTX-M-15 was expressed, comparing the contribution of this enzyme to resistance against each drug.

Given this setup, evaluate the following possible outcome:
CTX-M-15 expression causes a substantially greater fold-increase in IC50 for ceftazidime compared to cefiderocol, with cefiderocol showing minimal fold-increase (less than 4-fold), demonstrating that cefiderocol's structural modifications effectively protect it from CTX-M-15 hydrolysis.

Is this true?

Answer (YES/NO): NO